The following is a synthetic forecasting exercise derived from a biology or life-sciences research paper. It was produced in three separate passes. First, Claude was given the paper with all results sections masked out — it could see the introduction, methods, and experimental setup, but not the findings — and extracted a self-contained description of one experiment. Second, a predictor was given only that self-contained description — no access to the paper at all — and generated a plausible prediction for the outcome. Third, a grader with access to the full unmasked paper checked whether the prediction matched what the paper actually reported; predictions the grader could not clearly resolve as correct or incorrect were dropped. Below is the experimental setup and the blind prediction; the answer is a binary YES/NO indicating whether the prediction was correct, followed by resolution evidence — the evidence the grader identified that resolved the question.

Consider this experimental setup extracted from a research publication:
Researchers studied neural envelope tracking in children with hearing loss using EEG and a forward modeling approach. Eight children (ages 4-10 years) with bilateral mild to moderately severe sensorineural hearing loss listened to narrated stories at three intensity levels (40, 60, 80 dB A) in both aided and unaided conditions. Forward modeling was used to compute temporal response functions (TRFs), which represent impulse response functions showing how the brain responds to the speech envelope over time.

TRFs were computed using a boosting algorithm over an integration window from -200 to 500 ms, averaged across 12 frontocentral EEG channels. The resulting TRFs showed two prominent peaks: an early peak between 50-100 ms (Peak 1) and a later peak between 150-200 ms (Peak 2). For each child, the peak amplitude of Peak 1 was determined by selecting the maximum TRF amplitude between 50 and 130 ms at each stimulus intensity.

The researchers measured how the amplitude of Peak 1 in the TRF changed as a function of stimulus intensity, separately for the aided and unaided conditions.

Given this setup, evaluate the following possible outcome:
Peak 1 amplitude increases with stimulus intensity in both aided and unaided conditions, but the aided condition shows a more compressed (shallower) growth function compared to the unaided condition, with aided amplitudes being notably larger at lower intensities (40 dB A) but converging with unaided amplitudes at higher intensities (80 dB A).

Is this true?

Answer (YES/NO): NO